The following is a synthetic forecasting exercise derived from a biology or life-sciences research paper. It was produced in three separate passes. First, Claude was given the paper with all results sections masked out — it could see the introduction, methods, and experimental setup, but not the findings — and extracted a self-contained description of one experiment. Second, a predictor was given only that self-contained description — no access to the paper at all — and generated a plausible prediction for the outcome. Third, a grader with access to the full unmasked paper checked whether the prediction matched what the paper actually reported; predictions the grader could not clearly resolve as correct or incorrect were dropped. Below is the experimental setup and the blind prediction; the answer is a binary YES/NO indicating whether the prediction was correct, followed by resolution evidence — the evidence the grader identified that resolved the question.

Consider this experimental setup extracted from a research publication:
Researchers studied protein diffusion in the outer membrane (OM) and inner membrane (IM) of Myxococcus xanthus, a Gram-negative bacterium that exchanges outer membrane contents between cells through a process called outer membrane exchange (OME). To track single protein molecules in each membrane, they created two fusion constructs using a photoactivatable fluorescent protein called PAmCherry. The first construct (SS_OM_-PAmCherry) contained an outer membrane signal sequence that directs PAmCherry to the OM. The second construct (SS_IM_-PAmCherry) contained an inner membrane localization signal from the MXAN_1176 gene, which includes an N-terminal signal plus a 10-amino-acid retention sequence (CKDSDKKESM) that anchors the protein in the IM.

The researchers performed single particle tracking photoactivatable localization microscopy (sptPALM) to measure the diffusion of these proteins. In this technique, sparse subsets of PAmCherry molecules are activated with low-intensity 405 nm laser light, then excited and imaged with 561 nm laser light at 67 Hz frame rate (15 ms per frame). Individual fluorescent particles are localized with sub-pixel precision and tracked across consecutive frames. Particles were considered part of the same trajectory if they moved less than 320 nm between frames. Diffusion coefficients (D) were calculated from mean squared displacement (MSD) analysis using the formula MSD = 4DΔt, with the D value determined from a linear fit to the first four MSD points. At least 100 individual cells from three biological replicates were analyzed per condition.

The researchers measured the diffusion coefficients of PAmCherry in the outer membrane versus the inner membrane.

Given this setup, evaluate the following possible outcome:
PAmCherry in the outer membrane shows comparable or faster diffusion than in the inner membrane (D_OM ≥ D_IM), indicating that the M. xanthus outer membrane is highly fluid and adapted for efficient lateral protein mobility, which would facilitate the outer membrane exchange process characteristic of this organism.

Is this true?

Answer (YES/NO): NO